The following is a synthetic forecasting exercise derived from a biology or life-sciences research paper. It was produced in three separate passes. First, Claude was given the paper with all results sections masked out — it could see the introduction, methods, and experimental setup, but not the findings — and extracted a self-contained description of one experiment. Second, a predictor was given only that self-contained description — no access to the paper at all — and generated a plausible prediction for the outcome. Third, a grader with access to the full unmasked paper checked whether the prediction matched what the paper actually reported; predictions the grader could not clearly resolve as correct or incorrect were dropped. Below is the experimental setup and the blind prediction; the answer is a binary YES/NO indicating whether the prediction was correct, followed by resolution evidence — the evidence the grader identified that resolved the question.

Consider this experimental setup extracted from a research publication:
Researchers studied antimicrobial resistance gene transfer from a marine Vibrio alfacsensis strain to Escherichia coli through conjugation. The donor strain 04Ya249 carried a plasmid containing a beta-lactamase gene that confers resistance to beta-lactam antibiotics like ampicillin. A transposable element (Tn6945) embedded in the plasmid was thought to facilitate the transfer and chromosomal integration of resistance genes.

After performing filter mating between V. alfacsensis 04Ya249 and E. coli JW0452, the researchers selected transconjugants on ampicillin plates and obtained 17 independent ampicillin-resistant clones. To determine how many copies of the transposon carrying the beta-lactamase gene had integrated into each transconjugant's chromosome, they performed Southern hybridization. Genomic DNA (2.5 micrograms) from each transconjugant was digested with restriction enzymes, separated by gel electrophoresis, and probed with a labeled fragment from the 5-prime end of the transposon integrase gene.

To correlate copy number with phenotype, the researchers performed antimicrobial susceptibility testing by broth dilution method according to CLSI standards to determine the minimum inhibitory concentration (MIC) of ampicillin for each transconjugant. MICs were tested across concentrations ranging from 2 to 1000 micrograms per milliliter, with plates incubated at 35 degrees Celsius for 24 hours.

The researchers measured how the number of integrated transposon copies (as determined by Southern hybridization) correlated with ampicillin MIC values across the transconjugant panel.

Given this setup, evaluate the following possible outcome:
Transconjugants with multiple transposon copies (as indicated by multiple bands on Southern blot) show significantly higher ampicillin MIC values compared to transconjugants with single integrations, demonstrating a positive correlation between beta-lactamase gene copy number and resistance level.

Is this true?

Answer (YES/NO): YES